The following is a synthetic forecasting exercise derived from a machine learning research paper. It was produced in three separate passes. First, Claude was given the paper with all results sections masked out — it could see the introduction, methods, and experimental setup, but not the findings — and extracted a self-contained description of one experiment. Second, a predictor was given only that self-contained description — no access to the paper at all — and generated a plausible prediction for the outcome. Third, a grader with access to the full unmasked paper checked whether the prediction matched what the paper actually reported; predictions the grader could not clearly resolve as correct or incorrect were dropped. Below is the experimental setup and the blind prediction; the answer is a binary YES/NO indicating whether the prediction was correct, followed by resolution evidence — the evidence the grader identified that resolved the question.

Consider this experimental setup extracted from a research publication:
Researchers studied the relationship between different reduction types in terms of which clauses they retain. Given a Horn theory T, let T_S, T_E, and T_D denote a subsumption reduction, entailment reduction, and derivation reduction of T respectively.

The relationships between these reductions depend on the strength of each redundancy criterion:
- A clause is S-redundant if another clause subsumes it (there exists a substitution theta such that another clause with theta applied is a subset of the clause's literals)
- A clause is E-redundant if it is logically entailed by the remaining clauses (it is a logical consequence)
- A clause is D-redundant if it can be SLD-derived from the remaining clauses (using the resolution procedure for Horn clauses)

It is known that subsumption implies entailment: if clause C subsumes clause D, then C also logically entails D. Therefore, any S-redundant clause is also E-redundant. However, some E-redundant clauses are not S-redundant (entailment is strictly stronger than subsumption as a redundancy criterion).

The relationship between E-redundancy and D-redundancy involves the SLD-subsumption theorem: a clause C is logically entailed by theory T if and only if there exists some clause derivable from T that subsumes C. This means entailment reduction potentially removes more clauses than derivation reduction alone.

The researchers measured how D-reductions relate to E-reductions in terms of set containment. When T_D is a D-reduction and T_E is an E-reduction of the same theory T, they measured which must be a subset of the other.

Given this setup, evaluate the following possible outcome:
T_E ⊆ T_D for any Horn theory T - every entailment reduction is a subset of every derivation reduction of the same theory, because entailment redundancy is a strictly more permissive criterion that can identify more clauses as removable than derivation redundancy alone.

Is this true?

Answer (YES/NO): NO